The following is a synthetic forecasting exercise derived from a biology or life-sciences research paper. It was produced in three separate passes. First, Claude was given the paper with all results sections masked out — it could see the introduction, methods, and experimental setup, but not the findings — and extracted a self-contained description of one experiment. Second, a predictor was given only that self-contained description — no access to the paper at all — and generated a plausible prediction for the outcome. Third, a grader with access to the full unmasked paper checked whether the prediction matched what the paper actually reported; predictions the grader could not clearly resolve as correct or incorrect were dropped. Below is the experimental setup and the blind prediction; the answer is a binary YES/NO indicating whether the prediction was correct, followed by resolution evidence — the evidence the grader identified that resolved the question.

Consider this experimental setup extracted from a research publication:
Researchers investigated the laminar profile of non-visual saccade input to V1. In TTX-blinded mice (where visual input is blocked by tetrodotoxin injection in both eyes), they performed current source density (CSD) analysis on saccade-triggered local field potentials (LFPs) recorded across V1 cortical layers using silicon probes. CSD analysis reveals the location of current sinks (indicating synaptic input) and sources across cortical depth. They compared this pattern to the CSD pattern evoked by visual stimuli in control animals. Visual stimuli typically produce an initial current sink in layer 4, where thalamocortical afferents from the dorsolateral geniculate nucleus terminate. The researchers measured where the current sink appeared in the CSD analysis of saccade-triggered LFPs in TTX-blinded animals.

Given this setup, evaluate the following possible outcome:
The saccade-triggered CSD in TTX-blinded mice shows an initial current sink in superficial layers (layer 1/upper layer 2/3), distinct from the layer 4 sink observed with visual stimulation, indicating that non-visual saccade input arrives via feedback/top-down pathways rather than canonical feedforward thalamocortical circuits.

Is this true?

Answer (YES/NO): YES